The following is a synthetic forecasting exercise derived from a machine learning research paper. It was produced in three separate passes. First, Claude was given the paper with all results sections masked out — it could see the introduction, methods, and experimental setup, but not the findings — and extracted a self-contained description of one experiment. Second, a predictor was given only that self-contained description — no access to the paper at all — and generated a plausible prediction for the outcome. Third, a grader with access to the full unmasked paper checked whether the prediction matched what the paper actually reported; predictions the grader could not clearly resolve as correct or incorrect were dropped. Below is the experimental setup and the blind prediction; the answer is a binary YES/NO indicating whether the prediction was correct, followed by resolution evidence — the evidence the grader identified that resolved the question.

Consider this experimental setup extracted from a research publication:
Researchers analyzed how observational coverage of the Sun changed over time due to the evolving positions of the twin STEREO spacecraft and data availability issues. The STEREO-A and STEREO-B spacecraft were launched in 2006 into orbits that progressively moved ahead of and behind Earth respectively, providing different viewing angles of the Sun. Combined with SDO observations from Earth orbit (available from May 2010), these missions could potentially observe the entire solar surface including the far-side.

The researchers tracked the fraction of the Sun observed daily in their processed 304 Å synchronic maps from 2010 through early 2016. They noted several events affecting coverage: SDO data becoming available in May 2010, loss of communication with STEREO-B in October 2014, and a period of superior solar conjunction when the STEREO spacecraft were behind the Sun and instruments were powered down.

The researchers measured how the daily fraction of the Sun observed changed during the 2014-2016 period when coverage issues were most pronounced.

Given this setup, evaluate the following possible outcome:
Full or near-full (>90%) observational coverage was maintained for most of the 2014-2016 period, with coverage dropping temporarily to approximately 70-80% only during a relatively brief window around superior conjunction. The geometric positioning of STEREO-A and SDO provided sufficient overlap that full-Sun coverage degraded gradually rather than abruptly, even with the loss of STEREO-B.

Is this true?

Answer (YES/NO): NO